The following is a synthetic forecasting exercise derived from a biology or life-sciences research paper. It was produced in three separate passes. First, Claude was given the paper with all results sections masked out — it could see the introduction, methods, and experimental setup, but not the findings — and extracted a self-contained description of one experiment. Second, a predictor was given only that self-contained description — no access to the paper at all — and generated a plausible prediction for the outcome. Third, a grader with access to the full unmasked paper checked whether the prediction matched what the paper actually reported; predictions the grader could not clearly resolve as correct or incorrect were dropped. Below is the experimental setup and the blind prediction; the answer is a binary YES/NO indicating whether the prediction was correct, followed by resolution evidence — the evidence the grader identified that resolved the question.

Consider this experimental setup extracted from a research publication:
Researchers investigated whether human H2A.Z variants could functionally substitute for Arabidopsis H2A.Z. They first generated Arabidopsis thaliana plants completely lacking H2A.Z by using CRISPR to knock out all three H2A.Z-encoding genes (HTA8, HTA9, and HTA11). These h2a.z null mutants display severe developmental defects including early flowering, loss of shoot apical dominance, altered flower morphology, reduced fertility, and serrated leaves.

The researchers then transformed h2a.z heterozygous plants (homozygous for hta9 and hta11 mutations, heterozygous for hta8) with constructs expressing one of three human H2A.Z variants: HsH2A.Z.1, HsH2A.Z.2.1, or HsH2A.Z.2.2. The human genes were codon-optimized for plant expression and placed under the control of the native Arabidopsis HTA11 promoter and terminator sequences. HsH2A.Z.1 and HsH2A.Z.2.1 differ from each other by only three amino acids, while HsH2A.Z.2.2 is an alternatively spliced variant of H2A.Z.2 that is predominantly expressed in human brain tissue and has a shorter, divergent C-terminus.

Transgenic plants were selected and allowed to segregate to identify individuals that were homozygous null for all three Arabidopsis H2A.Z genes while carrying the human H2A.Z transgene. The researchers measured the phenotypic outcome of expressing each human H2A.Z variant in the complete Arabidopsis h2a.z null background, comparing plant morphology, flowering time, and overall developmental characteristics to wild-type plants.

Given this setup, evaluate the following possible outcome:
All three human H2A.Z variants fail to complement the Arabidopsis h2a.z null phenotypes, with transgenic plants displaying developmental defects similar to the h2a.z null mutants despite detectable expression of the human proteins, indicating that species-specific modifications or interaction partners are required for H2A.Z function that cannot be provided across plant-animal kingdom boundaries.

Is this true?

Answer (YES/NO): NO